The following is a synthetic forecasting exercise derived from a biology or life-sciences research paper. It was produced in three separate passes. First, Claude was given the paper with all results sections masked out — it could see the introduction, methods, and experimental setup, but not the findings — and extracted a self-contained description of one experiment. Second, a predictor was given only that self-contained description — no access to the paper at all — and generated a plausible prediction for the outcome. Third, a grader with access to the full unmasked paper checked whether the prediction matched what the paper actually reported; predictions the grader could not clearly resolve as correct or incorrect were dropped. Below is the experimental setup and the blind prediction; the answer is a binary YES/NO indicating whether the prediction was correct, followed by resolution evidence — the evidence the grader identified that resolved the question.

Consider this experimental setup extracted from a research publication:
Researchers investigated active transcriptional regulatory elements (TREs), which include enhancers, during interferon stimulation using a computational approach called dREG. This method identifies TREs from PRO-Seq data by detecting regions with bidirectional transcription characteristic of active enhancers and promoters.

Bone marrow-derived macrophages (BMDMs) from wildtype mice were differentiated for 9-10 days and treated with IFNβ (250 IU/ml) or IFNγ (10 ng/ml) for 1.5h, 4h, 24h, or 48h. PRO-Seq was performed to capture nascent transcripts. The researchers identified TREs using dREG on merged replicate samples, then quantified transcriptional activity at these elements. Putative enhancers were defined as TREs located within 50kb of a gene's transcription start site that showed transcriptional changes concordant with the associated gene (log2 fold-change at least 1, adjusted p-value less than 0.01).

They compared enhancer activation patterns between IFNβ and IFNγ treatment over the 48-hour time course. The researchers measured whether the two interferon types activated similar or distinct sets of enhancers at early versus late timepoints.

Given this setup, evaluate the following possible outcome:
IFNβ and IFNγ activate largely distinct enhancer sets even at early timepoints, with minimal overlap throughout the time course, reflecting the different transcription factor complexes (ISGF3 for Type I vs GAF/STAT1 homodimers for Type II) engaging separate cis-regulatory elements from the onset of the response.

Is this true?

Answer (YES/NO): NO